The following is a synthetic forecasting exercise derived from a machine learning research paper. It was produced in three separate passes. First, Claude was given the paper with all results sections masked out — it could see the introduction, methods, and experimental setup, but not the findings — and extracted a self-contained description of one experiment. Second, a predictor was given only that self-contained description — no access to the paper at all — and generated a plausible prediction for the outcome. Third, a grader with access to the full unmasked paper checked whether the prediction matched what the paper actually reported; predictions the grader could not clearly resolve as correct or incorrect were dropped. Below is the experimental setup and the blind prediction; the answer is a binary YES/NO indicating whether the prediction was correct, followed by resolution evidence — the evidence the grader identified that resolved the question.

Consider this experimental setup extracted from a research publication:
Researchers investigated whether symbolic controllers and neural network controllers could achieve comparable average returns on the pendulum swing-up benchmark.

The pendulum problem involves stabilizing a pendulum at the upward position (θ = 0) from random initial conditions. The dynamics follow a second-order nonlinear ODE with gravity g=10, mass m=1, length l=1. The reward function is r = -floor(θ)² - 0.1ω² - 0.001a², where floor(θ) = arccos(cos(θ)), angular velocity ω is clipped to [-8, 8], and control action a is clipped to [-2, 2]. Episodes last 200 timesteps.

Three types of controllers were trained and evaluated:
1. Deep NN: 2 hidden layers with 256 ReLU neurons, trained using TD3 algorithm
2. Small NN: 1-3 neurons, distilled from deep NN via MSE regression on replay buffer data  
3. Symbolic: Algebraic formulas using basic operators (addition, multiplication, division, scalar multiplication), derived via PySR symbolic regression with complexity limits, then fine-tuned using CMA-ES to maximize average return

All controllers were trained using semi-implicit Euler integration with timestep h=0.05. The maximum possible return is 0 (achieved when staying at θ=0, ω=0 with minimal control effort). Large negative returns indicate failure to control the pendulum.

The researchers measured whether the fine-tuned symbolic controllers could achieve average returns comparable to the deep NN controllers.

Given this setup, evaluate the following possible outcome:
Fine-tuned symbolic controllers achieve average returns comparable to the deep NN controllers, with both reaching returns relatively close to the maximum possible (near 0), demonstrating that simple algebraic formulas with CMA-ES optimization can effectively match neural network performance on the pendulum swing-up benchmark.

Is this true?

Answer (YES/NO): NO